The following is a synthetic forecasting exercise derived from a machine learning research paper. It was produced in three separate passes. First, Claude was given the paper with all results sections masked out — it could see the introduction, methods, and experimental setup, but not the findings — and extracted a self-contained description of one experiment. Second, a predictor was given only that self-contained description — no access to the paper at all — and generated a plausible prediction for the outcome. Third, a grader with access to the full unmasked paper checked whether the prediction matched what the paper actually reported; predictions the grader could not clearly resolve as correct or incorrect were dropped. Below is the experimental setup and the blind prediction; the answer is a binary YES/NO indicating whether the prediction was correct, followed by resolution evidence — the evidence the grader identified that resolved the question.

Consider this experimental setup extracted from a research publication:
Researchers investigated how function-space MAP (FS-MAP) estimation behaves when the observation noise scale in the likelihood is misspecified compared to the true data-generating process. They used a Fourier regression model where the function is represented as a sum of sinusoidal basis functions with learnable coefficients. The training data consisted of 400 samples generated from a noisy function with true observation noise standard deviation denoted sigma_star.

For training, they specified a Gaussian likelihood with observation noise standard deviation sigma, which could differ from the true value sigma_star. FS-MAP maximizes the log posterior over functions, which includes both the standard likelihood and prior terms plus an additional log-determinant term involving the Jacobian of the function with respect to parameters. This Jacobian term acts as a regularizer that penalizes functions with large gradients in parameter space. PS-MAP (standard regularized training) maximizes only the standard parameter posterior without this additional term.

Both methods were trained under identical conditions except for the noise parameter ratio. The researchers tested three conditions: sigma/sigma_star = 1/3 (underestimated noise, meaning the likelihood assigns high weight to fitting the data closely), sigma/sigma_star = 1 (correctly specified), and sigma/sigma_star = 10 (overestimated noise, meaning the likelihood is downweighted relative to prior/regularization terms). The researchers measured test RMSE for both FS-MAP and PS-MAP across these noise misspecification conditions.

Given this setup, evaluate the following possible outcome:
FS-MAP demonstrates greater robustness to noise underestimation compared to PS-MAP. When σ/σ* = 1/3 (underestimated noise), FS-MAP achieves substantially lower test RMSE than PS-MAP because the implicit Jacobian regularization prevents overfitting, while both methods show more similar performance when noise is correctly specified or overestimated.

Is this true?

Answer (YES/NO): NO